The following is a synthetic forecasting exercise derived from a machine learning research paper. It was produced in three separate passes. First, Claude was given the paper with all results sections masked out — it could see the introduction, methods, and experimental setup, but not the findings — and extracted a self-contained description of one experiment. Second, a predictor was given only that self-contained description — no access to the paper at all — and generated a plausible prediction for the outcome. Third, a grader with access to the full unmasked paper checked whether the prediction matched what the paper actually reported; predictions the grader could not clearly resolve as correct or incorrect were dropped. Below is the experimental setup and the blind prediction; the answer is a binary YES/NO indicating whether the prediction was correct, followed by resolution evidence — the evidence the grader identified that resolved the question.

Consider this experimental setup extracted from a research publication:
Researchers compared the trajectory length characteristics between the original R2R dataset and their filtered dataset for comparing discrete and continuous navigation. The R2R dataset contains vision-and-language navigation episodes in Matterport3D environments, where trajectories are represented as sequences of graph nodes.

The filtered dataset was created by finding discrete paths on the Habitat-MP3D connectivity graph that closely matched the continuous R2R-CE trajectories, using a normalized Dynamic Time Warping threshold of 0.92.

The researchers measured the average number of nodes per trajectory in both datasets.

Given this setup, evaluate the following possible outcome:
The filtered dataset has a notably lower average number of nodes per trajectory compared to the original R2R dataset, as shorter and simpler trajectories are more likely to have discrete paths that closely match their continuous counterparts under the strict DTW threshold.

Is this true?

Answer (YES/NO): NO